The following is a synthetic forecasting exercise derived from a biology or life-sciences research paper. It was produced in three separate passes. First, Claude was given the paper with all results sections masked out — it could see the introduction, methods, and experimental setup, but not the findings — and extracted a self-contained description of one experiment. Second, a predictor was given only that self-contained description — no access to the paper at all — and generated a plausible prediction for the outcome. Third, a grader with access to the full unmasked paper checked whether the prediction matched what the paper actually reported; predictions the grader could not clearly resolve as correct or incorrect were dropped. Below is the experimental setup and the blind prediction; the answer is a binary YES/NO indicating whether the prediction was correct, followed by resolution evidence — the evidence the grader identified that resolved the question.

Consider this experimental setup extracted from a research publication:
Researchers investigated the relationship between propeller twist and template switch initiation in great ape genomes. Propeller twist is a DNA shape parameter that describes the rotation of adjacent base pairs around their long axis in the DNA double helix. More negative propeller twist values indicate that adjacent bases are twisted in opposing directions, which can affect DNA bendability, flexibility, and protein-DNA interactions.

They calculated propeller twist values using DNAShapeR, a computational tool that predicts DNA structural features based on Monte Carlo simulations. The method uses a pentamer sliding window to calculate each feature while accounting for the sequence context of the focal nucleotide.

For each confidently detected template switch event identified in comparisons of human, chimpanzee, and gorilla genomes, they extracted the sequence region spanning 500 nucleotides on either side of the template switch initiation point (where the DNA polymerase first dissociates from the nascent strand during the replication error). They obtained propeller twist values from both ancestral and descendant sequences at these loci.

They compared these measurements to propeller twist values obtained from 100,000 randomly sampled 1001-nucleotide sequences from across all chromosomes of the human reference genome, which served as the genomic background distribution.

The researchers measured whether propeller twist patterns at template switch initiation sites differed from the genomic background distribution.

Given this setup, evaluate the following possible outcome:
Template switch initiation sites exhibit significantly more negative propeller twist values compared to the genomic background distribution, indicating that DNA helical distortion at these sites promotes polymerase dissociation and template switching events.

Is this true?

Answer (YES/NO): YES